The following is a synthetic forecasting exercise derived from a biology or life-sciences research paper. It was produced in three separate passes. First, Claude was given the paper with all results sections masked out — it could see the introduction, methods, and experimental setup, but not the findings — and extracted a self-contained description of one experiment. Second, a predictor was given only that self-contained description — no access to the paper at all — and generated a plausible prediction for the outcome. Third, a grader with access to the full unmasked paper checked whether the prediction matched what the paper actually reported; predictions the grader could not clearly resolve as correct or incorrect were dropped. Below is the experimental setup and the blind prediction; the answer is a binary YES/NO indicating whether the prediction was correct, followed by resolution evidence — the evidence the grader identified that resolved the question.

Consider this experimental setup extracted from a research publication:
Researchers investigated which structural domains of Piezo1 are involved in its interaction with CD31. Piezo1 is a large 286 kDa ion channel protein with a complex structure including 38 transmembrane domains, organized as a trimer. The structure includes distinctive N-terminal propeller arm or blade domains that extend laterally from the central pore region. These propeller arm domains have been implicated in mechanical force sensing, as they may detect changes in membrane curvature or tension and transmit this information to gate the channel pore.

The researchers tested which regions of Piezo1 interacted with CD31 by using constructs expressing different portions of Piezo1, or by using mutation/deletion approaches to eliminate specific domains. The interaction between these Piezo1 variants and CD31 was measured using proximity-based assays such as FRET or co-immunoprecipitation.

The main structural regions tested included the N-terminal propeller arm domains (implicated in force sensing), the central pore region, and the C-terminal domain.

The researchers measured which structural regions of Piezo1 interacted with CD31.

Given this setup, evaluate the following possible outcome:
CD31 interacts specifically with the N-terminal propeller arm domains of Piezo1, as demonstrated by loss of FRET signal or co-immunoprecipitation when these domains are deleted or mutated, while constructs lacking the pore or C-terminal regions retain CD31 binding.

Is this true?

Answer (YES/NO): YES